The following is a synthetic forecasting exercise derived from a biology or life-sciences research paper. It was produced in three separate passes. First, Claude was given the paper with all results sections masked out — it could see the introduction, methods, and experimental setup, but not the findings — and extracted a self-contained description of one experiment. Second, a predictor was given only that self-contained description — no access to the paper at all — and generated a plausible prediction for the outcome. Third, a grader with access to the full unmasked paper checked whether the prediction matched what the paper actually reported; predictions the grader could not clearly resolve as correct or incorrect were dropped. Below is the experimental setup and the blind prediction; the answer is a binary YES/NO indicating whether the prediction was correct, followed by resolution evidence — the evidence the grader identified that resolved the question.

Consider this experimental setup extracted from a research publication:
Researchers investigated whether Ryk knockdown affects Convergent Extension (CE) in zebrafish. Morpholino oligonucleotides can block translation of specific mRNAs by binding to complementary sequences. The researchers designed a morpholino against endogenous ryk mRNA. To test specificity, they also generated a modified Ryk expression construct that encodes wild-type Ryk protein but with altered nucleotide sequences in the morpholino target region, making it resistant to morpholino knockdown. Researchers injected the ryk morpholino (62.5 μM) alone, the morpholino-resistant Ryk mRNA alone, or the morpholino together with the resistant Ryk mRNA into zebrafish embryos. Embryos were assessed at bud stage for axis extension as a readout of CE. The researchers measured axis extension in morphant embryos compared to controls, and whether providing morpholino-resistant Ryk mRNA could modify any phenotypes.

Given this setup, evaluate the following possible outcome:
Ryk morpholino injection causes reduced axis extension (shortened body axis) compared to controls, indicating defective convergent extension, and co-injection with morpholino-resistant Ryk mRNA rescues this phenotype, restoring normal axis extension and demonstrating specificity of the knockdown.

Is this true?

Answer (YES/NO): YES